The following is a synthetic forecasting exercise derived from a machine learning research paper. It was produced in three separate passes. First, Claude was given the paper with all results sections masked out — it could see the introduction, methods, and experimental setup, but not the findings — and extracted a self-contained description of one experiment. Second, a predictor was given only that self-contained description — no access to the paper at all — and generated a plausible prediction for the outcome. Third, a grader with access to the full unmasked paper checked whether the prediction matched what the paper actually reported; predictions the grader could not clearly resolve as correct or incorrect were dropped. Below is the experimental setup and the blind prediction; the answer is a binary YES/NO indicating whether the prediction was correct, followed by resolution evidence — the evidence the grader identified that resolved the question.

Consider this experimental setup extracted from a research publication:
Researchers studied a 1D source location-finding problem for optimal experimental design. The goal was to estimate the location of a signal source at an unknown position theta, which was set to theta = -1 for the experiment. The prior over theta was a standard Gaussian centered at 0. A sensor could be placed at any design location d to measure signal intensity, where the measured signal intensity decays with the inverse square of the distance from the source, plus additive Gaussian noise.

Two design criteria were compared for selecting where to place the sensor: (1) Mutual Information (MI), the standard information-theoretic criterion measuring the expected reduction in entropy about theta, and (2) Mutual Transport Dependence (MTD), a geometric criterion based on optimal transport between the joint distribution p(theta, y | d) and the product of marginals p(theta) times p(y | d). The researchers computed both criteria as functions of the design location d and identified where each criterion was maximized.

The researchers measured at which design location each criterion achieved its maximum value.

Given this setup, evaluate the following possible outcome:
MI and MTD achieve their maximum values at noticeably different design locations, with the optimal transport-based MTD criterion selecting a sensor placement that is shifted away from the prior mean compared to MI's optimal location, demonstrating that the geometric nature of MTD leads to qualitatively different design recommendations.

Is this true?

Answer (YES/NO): YES